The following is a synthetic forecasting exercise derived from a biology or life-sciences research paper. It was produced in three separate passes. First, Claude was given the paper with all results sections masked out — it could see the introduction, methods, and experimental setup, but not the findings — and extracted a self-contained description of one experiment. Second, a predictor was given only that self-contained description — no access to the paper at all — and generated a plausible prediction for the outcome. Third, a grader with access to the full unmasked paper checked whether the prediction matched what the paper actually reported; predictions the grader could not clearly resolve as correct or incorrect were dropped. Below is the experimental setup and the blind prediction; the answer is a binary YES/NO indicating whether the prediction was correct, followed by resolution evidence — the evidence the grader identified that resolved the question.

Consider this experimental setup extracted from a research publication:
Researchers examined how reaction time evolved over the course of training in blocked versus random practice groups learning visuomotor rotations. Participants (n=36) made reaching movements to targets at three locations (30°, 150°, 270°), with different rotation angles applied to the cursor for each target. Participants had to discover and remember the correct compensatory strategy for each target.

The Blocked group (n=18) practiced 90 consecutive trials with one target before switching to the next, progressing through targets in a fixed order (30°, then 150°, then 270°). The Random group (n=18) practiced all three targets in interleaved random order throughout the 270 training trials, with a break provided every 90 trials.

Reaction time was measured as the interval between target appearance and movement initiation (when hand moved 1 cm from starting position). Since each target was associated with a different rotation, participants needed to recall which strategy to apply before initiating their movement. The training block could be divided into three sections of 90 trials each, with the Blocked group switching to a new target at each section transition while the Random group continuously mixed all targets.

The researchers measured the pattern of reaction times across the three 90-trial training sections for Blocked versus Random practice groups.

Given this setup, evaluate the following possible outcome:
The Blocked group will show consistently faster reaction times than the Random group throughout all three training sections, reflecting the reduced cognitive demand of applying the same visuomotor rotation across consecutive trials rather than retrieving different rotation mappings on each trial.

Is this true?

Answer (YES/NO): YES